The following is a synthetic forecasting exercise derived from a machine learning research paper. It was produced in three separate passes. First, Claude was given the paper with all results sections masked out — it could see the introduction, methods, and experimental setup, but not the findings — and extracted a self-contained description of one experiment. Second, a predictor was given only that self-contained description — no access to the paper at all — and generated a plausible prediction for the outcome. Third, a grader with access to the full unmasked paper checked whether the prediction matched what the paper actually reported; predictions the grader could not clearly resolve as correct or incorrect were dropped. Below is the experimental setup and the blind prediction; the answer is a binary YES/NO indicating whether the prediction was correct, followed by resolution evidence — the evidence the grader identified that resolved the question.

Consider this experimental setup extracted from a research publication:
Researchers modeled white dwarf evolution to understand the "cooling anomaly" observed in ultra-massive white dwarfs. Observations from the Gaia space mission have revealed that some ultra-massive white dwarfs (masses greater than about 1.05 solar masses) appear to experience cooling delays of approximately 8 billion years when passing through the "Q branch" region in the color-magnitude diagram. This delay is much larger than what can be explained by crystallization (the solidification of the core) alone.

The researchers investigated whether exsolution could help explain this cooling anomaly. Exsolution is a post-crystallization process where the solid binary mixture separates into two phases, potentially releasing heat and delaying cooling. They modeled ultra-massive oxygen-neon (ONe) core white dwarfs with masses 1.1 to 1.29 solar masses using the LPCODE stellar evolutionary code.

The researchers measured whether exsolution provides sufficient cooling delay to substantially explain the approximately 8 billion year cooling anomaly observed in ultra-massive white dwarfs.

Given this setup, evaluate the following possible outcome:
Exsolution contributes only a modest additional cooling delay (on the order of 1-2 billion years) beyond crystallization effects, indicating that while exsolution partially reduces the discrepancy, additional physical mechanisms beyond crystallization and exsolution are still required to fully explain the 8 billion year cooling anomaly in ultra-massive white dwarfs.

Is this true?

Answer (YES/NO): NO